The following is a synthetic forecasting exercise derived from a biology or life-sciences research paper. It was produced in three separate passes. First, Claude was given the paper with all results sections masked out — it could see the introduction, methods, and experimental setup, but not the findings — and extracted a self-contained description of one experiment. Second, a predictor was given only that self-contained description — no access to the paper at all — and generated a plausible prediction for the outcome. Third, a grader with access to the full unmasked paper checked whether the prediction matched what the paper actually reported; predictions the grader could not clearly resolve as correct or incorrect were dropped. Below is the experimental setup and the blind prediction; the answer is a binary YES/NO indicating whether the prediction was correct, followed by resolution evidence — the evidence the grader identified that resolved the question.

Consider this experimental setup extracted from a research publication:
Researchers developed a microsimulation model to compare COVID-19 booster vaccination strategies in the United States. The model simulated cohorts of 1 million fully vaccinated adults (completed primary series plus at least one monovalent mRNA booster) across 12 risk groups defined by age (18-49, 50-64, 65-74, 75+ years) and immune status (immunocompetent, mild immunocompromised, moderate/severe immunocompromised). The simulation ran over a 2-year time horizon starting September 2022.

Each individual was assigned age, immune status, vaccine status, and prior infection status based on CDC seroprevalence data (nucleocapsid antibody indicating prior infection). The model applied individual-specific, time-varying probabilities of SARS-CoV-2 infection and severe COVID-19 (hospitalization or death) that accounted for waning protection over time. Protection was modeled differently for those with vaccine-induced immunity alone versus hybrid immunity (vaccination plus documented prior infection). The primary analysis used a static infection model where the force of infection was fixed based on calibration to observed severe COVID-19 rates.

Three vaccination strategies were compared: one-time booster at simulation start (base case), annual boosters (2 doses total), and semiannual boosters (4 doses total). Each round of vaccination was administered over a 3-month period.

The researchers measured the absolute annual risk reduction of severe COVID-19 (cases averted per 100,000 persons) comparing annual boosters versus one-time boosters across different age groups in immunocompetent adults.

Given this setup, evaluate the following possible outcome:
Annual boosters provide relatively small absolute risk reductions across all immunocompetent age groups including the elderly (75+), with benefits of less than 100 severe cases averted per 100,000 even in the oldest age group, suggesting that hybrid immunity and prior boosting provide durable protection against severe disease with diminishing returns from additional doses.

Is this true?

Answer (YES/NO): NO